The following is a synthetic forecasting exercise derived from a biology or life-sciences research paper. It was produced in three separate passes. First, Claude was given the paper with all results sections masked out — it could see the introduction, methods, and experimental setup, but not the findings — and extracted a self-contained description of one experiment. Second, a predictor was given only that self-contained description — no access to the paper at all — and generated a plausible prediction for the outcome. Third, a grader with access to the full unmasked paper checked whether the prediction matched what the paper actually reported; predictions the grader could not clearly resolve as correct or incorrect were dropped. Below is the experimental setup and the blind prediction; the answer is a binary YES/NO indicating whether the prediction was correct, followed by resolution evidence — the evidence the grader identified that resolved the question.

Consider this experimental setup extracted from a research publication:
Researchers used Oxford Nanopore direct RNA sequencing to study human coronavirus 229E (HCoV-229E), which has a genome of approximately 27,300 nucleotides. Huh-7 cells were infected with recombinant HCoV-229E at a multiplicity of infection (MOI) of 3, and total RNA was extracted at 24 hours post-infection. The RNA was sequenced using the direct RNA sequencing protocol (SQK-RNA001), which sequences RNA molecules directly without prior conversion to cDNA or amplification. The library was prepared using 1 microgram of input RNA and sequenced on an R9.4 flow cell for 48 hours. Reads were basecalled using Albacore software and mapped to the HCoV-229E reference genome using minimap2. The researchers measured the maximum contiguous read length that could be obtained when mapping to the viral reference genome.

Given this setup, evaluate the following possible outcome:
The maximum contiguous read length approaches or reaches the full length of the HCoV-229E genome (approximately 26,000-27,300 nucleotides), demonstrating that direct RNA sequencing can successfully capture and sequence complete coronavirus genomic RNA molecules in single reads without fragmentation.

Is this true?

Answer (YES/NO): YES